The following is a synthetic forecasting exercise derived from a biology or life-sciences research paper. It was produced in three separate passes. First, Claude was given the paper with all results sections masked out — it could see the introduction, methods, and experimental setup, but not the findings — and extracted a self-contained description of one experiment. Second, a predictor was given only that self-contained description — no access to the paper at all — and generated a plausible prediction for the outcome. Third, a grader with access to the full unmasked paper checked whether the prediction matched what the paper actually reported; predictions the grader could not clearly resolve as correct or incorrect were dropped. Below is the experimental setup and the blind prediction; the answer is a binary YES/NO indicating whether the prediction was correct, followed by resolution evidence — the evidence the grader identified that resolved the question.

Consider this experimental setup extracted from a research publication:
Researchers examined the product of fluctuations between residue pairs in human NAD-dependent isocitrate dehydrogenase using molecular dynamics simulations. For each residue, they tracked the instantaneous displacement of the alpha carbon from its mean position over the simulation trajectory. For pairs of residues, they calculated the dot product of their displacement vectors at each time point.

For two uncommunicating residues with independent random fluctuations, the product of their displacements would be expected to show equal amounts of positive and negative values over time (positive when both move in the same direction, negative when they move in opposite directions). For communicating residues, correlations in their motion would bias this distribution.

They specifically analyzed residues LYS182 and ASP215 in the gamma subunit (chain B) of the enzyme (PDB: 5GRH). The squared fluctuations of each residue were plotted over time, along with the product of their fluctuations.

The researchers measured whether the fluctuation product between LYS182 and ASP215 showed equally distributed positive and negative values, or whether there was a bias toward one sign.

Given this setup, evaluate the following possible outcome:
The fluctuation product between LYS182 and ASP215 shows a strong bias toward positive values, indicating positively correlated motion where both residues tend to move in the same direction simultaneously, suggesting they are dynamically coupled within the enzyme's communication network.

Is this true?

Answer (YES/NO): YES